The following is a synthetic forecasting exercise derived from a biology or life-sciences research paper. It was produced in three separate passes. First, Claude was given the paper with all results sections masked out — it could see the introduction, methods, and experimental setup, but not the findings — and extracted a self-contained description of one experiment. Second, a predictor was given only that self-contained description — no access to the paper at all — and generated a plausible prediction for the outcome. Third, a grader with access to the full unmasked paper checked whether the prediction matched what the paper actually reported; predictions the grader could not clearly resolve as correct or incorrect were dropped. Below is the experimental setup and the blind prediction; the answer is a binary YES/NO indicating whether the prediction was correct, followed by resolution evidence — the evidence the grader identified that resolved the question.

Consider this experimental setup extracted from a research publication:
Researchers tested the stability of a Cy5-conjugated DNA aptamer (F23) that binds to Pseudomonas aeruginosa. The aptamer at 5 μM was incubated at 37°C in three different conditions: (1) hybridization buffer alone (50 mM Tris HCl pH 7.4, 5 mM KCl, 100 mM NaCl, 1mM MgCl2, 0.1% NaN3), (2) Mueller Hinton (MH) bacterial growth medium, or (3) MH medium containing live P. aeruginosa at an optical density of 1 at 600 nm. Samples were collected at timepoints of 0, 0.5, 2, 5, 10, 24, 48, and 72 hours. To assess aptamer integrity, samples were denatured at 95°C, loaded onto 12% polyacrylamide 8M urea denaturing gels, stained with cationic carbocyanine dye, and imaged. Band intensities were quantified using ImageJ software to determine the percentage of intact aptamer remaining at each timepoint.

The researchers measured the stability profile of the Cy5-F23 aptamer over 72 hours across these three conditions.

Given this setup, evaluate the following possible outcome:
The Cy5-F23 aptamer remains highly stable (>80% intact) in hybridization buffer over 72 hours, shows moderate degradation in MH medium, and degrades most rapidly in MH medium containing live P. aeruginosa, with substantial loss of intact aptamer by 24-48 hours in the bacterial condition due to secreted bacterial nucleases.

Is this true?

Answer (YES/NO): NO